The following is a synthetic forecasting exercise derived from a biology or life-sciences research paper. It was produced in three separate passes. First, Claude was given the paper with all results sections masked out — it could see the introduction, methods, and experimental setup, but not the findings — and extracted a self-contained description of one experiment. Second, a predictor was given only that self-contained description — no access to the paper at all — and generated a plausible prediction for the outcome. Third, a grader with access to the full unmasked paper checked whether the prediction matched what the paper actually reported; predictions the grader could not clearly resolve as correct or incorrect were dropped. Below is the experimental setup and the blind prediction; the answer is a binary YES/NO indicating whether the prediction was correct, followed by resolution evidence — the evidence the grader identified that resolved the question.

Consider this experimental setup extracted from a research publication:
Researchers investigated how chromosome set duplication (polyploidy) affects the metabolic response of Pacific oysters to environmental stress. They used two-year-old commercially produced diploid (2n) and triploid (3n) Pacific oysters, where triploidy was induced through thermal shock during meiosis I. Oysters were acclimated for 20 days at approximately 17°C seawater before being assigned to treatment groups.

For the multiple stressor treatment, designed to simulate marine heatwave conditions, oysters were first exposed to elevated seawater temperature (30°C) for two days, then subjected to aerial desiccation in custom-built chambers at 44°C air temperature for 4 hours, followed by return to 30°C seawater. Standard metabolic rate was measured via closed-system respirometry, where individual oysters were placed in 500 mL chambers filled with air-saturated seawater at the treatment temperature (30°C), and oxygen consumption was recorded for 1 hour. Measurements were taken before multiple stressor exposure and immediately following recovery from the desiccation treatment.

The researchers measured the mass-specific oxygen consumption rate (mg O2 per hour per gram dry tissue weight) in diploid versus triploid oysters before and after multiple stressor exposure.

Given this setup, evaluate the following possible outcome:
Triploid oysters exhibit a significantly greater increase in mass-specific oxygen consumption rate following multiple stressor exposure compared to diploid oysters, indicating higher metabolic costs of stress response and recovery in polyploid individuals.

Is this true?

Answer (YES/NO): NO